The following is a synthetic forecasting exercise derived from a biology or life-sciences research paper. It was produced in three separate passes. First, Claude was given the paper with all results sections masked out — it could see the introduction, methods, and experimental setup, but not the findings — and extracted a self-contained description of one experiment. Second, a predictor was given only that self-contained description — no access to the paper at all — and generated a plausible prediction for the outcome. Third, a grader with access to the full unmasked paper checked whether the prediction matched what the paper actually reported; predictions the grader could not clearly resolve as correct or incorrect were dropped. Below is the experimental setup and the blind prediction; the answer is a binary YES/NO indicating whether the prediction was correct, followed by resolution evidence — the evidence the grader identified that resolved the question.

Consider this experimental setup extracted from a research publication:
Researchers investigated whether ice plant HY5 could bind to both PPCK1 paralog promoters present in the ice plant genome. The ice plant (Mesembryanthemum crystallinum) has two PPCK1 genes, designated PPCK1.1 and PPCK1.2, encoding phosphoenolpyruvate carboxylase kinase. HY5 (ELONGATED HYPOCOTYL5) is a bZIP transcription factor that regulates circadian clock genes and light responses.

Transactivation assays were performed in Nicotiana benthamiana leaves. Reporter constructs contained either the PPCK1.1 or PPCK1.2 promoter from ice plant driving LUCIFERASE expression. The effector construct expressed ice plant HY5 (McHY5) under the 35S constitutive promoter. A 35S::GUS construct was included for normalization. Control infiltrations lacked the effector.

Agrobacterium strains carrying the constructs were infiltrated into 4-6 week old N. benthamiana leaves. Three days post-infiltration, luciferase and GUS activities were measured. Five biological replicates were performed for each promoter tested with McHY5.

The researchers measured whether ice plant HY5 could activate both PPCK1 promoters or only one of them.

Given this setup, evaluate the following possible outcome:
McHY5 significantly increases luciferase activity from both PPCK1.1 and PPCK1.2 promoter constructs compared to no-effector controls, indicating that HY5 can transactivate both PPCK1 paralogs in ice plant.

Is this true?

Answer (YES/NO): YES